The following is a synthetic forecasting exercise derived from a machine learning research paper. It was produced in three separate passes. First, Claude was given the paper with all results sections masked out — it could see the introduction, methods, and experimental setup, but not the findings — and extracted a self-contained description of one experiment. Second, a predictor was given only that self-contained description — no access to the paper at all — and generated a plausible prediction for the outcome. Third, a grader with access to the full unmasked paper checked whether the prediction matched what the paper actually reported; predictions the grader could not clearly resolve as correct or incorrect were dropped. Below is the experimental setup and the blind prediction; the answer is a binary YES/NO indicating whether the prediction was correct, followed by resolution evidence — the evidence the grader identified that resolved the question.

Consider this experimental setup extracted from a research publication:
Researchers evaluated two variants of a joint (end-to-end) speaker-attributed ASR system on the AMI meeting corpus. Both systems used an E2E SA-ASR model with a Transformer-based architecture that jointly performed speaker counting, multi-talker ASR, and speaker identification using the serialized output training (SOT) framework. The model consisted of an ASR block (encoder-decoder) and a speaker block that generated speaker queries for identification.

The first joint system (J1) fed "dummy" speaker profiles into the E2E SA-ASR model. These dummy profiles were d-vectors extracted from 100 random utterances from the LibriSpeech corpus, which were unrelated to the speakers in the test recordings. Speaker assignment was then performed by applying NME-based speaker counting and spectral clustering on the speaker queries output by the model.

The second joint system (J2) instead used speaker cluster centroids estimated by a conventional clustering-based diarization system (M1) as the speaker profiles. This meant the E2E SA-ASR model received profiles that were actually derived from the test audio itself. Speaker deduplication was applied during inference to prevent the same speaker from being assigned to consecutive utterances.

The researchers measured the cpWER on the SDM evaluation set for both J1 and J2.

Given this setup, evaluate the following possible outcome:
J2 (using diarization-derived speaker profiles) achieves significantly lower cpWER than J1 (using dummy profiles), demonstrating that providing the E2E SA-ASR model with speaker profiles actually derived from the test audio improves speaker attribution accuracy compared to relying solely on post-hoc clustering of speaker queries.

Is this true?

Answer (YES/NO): YES